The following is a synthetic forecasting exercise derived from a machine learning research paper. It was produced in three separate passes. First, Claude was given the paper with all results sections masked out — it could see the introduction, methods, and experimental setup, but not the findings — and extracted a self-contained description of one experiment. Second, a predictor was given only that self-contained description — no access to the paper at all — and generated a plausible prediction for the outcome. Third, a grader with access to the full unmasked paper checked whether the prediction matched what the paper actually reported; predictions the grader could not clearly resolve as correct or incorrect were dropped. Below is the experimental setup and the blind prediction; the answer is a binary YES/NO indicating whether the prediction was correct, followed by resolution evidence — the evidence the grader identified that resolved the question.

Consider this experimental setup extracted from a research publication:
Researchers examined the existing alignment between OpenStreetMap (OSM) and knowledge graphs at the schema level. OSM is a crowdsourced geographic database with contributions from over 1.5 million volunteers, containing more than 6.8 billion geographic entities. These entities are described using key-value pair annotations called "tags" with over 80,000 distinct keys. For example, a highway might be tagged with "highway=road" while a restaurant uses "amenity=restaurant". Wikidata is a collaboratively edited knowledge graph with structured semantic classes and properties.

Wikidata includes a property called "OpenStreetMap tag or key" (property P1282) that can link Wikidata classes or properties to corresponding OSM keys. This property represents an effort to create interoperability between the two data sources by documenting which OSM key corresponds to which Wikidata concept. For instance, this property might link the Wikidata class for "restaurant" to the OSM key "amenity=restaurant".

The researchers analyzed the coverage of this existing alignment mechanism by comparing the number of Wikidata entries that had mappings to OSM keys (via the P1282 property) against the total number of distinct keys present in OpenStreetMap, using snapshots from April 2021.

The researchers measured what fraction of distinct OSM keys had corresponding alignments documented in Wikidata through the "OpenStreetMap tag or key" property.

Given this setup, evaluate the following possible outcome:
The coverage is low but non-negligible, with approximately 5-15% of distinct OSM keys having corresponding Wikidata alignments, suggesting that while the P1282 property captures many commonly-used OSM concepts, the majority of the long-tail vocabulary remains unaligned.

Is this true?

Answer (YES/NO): NO